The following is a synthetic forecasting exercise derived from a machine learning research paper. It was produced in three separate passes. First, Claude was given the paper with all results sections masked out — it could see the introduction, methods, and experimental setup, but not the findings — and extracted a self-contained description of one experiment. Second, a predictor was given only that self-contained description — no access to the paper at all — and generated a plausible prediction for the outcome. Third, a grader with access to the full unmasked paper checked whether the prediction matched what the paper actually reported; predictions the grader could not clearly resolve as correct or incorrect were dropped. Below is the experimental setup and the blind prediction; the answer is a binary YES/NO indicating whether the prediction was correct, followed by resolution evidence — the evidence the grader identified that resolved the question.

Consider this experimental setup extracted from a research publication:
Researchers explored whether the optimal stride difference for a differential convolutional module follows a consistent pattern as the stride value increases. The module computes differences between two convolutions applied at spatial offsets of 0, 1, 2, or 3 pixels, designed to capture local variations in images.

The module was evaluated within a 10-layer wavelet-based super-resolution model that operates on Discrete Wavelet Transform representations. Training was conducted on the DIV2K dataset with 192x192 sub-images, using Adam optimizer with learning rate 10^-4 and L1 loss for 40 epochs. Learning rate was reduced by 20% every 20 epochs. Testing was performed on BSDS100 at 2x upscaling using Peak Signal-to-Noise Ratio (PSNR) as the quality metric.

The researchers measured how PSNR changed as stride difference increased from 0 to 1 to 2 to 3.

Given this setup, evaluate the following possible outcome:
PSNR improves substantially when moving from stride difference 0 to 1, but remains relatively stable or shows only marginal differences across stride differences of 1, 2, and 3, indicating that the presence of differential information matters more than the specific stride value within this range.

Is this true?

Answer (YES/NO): YES